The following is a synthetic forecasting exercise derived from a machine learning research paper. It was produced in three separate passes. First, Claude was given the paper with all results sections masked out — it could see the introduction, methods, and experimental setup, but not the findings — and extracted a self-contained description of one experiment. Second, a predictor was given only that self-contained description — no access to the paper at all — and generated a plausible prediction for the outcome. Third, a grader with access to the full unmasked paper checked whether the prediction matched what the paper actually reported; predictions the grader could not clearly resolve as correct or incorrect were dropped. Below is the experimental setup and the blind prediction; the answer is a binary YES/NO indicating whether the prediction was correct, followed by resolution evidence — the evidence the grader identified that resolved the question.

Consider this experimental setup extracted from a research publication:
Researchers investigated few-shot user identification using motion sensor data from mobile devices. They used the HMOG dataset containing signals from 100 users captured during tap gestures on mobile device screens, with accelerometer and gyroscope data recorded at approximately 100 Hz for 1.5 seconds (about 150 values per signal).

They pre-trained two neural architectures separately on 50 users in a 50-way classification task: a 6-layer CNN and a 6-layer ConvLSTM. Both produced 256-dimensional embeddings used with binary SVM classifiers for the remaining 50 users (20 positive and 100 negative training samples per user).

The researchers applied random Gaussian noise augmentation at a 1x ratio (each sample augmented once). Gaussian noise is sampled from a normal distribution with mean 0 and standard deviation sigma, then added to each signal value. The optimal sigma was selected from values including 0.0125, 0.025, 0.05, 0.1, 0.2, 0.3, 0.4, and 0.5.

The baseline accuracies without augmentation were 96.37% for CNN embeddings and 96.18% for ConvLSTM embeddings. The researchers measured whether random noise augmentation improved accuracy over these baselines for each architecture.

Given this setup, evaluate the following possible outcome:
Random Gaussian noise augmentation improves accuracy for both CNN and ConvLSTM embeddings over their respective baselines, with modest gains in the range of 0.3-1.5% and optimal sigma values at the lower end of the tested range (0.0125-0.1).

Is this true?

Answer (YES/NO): NO